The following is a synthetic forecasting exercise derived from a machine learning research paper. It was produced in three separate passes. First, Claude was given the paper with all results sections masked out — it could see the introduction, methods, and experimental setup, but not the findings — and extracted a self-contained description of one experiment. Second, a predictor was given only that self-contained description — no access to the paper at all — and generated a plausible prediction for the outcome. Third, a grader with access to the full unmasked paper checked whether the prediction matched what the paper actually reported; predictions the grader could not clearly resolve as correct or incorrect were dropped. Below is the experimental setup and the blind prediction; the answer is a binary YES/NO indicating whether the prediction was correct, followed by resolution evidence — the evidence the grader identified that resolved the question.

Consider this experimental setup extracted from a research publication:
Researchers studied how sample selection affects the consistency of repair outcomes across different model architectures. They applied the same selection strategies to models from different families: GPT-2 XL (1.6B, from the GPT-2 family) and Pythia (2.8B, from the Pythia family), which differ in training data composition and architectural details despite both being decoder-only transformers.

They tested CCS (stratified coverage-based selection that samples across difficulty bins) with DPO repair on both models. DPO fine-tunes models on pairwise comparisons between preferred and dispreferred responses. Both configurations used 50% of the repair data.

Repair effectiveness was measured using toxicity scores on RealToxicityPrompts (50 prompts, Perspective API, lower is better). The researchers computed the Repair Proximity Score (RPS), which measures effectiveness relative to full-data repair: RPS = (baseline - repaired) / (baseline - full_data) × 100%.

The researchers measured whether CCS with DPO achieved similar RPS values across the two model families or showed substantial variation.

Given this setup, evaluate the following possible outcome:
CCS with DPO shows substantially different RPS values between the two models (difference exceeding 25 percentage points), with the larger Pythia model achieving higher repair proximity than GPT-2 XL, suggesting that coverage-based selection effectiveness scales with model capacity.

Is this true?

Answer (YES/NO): YES